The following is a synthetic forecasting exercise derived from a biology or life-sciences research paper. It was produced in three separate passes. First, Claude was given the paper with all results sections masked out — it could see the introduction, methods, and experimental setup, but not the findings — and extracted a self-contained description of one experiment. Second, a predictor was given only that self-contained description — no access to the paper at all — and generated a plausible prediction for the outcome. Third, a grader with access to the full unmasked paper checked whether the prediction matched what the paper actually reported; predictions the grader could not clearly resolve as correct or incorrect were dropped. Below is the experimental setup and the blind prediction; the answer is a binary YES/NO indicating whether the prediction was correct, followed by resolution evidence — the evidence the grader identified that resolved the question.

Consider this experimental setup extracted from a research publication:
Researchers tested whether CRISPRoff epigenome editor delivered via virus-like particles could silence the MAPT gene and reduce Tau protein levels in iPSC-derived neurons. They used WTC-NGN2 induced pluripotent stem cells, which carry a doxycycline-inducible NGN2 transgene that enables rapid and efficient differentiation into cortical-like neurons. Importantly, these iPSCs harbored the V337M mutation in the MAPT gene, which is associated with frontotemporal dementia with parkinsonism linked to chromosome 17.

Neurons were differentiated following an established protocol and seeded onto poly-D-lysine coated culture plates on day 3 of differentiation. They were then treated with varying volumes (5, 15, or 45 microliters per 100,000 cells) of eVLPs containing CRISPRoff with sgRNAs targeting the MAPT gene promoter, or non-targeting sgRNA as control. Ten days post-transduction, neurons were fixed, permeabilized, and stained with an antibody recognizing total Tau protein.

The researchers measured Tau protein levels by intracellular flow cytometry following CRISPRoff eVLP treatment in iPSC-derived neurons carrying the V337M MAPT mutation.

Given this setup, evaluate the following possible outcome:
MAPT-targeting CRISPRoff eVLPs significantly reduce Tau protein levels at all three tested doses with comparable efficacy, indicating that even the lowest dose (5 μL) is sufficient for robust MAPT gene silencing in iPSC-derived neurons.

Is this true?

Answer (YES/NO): NO